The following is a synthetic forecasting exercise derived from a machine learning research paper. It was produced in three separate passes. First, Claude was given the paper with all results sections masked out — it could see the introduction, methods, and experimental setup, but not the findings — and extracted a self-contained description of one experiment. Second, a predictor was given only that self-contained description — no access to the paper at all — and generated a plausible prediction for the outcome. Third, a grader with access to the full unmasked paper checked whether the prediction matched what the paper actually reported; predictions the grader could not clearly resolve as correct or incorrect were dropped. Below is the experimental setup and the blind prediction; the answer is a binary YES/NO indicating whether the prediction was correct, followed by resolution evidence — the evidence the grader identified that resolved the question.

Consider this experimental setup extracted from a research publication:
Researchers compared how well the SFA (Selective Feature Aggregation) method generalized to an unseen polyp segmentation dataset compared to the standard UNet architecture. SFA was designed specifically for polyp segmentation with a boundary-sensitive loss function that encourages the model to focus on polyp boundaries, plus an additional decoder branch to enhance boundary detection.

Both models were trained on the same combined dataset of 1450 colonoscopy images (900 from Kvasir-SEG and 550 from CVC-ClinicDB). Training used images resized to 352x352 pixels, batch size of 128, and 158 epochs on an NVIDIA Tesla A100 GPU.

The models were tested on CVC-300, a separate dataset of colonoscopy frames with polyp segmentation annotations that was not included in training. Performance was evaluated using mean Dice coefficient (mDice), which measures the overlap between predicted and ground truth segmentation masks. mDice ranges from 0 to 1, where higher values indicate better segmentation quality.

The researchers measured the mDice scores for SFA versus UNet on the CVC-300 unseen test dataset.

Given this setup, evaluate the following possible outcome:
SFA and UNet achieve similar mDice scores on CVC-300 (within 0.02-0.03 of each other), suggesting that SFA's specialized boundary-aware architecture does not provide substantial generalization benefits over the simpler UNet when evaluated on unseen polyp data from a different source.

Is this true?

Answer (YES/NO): NO